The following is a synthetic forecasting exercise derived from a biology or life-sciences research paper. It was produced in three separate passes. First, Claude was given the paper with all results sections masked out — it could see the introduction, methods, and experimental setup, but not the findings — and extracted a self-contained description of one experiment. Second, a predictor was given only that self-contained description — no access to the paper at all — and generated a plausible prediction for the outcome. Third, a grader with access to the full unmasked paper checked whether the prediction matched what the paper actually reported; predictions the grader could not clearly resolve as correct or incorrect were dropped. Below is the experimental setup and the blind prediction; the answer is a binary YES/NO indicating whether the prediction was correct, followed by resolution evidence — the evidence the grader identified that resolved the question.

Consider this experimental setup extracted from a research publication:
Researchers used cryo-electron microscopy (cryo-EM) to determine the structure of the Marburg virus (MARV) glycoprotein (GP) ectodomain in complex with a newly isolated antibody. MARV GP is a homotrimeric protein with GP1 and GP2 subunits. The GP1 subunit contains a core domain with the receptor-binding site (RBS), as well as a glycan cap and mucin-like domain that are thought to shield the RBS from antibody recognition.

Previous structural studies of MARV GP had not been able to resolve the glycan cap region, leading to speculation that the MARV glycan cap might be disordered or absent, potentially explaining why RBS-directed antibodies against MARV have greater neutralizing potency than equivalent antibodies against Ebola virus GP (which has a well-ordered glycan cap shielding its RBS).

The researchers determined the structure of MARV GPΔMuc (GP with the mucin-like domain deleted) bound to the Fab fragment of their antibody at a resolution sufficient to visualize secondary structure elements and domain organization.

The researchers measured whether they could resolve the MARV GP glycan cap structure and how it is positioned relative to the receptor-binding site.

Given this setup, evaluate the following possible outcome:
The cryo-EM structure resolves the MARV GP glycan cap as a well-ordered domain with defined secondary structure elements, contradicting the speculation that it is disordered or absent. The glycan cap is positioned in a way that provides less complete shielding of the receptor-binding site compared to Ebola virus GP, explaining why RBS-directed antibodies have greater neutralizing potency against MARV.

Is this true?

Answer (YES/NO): NO